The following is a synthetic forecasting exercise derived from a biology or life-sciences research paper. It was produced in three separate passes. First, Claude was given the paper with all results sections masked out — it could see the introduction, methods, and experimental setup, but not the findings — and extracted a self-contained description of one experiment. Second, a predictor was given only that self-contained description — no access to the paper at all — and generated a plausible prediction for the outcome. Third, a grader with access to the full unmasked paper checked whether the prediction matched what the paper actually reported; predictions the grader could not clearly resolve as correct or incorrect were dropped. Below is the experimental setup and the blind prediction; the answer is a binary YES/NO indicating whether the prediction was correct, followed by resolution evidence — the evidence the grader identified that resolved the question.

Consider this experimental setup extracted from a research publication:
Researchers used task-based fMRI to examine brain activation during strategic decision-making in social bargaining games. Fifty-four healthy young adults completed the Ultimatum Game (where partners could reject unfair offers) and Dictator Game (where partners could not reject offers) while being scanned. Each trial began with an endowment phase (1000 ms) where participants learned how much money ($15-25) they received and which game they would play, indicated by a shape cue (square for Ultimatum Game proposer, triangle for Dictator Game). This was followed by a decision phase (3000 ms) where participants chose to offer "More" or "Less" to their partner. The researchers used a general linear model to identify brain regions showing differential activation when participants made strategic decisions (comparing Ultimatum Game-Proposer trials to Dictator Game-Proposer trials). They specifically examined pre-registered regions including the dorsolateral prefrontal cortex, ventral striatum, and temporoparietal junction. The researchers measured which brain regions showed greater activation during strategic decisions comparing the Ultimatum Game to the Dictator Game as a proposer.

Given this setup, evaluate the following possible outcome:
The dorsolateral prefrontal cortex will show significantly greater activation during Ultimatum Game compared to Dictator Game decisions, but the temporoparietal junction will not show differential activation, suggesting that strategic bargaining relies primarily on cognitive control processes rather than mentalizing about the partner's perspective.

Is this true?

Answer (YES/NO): NO